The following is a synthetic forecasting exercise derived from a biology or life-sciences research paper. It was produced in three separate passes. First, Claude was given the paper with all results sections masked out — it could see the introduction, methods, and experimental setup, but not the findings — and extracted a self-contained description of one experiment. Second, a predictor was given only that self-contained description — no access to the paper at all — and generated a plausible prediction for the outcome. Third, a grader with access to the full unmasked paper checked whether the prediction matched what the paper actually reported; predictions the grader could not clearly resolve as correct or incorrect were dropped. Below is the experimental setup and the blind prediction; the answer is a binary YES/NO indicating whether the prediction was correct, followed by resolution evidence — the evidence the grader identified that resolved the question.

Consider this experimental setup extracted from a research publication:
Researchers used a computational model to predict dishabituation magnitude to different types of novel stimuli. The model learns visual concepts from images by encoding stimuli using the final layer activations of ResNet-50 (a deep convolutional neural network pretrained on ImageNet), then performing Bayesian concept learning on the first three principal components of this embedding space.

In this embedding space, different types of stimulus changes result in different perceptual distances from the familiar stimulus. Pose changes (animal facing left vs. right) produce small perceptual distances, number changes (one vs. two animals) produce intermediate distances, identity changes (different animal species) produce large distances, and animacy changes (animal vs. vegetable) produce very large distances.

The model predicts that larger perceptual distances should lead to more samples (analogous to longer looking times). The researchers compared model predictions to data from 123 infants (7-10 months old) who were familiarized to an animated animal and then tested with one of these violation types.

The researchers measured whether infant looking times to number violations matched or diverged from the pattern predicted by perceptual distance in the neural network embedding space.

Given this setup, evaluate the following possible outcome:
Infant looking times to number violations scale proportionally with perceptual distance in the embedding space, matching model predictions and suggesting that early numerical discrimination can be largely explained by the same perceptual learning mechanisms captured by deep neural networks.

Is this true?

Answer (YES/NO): NO